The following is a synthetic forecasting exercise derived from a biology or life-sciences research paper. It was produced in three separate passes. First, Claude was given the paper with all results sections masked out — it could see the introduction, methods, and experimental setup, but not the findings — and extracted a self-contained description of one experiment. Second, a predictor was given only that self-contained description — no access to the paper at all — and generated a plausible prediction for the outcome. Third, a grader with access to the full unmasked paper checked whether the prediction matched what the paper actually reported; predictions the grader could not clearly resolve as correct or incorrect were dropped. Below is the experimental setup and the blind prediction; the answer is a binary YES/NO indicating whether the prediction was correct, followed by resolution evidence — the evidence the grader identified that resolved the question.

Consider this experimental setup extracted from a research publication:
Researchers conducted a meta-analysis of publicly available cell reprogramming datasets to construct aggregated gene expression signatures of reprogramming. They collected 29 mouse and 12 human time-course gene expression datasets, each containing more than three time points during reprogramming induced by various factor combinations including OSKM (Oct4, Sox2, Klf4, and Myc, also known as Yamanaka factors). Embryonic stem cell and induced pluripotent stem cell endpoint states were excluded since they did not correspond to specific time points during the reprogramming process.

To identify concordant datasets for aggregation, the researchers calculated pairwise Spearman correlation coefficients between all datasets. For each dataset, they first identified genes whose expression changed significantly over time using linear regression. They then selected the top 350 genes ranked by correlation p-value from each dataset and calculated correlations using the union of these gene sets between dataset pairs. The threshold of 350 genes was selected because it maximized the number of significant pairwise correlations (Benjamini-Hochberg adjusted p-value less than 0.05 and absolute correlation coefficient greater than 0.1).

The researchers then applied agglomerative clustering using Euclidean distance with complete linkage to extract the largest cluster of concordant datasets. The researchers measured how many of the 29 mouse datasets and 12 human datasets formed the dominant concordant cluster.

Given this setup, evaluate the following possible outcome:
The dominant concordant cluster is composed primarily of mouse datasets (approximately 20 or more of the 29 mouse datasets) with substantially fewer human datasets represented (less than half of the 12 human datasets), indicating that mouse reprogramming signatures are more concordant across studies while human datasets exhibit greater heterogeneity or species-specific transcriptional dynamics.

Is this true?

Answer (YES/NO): NO